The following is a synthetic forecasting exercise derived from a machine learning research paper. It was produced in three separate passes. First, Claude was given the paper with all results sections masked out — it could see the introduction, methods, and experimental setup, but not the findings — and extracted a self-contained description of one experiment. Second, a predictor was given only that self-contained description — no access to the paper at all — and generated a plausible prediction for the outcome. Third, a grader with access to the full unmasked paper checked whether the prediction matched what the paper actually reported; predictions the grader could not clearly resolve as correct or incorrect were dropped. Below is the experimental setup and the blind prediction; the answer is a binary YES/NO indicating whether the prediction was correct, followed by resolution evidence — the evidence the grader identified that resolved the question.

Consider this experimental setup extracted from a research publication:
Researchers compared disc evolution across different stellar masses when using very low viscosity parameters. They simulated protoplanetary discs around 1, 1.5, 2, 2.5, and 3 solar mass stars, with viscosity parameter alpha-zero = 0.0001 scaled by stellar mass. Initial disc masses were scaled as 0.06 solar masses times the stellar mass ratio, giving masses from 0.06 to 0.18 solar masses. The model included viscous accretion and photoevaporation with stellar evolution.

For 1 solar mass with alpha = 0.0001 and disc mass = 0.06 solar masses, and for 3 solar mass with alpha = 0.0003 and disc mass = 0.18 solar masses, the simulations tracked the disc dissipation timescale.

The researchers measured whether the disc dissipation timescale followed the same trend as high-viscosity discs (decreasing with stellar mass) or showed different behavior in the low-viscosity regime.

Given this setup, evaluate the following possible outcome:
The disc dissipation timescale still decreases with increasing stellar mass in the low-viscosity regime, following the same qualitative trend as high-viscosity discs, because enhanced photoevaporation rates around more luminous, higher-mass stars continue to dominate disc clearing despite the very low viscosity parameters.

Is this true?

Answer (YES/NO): NO